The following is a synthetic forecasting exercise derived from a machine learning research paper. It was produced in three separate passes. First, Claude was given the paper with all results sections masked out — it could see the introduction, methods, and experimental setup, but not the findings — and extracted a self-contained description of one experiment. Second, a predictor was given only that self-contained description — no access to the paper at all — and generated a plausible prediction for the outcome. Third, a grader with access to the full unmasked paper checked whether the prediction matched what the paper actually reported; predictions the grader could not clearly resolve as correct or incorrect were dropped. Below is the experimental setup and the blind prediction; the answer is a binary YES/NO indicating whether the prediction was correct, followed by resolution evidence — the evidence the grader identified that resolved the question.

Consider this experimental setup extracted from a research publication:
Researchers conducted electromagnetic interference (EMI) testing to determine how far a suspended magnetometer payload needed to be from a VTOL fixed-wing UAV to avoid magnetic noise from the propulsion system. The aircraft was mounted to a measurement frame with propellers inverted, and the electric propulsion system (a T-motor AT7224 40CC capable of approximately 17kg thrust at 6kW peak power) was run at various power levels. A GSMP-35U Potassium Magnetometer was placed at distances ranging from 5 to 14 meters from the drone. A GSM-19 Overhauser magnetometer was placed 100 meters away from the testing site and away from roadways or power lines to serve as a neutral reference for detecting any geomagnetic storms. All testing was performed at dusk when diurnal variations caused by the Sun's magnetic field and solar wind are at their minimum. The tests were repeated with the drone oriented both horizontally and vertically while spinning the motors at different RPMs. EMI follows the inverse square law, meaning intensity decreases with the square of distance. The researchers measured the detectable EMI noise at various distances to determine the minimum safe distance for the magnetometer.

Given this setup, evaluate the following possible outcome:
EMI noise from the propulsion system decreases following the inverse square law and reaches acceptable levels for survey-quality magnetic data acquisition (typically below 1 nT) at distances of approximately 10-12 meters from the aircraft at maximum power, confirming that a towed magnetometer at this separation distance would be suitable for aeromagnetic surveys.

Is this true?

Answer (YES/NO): YES